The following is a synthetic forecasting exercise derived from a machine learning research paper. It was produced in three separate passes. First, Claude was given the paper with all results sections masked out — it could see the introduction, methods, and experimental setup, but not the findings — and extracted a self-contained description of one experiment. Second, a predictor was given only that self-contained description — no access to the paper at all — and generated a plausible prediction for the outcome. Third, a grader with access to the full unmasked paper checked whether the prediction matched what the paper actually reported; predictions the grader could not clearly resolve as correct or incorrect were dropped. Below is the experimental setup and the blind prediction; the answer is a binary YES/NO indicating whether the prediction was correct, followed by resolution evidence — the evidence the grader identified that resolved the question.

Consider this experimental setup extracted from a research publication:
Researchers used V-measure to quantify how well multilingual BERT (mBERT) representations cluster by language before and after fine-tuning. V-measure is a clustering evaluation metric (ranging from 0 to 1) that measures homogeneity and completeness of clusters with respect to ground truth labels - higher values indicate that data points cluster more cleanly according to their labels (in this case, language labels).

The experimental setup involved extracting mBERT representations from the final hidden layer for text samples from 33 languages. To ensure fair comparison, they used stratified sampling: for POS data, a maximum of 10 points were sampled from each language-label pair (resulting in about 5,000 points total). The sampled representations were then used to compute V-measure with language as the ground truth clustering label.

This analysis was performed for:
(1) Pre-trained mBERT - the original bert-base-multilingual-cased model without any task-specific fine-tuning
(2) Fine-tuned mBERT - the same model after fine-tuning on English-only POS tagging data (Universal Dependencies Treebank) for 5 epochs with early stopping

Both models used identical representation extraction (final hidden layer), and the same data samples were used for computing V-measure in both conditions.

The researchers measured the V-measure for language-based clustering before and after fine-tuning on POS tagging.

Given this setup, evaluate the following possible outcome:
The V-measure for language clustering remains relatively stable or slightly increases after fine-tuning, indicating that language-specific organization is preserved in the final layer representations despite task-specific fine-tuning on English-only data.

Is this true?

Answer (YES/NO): NO